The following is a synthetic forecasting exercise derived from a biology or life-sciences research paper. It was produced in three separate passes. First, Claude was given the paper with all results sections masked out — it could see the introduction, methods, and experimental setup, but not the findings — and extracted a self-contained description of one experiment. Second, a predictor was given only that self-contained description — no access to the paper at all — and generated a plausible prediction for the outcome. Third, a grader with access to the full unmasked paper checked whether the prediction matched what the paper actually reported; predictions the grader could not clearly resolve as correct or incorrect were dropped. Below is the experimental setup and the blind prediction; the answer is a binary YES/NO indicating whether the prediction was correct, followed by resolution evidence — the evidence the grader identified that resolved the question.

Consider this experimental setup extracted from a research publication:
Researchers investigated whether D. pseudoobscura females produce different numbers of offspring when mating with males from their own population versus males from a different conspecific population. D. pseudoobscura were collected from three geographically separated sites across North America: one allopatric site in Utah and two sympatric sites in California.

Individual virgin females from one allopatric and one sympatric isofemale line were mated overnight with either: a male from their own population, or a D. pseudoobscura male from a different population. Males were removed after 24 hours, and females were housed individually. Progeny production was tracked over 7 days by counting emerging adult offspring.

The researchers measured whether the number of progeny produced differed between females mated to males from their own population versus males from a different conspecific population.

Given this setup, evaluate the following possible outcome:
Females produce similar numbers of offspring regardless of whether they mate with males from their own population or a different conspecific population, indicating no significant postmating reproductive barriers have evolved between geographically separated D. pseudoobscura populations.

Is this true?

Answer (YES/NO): YES